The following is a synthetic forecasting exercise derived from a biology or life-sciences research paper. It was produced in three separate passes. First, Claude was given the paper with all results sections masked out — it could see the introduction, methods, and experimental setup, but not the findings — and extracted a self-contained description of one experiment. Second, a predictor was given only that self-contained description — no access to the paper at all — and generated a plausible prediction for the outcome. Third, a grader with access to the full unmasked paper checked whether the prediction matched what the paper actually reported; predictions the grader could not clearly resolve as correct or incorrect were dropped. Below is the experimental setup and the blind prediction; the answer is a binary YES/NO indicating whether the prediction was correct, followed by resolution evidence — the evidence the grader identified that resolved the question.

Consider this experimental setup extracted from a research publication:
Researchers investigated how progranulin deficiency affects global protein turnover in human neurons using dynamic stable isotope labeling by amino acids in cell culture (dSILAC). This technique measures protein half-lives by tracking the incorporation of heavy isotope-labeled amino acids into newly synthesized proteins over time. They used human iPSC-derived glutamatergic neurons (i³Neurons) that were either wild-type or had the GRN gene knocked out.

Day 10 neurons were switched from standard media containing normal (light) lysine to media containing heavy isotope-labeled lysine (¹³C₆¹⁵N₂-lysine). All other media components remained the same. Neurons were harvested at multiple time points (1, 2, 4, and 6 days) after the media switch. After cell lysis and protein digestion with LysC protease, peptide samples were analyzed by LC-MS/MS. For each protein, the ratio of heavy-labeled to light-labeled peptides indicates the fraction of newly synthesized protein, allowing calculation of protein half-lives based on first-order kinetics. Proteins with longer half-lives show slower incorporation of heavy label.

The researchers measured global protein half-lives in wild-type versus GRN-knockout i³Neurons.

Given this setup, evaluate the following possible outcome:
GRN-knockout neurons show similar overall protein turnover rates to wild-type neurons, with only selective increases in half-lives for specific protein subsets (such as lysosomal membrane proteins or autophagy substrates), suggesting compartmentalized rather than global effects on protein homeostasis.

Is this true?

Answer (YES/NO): NO